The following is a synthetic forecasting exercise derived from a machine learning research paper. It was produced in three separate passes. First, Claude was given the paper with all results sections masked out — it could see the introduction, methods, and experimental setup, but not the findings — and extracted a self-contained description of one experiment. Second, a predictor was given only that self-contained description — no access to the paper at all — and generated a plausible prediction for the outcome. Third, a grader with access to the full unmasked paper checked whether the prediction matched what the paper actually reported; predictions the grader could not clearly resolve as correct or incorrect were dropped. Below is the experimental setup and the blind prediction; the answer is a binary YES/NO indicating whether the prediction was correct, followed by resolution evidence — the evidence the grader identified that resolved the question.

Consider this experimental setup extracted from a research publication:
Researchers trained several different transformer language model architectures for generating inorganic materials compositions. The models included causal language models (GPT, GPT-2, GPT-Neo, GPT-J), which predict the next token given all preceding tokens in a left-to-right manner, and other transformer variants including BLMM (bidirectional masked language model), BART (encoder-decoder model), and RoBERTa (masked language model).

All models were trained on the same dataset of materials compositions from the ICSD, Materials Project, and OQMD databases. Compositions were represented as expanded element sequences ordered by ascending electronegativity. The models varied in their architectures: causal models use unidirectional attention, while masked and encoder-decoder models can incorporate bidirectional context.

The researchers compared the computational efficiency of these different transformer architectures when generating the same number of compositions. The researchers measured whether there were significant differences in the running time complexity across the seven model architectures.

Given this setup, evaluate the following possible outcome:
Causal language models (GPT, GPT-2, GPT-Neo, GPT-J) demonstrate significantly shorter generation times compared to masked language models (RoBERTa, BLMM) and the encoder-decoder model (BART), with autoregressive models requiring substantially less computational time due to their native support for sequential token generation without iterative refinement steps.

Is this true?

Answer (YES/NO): NO